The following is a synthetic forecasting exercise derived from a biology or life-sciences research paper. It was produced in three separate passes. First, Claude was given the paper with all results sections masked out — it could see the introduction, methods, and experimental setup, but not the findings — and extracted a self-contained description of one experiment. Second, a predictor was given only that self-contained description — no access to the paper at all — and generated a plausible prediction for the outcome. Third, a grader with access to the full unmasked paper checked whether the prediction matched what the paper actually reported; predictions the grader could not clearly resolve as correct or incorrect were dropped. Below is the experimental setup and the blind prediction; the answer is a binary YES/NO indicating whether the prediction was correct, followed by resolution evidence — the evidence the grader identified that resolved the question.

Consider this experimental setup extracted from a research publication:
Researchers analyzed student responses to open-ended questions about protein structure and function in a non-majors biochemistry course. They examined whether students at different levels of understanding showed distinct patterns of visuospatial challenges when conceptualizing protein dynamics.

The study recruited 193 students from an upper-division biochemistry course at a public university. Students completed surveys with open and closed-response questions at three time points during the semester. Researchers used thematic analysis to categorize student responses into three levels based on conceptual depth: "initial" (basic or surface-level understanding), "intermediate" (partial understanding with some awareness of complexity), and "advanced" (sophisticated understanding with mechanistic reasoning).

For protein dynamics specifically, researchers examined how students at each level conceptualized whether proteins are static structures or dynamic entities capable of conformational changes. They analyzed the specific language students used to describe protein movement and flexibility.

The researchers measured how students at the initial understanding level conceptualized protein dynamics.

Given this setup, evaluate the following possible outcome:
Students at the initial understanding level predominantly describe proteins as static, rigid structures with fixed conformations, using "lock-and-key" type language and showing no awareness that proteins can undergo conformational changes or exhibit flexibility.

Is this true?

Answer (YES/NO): NO